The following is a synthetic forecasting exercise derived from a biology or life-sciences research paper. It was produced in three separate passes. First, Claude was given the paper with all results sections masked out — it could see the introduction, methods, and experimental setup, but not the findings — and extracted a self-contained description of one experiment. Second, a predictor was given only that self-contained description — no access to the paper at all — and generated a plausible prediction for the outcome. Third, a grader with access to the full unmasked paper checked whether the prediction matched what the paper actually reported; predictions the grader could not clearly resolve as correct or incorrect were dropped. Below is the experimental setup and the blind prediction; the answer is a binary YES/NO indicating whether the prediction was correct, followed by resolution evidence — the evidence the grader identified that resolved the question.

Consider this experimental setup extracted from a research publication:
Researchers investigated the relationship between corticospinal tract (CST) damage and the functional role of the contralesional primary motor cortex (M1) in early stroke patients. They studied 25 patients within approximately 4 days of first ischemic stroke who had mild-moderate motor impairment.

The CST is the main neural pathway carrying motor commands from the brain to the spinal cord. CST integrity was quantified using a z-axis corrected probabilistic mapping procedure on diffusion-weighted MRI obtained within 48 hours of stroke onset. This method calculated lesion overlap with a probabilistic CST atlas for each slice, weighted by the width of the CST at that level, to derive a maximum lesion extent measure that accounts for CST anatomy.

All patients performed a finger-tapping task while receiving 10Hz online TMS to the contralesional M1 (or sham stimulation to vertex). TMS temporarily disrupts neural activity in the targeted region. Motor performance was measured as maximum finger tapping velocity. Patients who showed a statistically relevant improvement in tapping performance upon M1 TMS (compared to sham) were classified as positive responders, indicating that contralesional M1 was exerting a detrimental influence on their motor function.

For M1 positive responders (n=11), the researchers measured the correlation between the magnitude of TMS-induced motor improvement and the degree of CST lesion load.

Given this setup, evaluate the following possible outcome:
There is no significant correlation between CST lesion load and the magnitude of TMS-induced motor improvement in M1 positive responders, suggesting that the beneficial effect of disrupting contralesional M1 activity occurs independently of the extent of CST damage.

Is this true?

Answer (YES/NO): NO